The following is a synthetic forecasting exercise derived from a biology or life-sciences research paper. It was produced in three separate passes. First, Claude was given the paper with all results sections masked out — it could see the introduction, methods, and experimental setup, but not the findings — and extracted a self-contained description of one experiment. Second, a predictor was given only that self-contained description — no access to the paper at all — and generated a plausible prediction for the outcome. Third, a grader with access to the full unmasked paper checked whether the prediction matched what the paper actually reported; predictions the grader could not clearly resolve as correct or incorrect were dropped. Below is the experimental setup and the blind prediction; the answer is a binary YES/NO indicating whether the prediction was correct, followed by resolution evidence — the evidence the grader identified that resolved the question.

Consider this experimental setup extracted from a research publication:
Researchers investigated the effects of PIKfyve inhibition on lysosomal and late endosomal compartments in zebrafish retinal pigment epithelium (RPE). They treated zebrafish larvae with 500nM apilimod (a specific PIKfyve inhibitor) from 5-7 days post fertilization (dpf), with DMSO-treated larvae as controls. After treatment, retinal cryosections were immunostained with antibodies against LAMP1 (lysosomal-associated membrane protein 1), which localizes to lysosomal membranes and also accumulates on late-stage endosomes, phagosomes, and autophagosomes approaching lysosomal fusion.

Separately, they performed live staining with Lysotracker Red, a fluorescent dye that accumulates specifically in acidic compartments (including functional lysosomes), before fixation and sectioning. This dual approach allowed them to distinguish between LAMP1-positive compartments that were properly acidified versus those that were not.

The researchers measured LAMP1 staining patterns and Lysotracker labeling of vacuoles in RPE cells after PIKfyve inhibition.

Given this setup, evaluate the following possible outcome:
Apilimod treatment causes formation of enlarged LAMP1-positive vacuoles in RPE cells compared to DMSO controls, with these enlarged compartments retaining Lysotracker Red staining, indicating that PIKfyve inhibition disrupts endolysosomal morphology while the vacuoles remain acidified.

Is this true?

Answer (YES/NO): NO